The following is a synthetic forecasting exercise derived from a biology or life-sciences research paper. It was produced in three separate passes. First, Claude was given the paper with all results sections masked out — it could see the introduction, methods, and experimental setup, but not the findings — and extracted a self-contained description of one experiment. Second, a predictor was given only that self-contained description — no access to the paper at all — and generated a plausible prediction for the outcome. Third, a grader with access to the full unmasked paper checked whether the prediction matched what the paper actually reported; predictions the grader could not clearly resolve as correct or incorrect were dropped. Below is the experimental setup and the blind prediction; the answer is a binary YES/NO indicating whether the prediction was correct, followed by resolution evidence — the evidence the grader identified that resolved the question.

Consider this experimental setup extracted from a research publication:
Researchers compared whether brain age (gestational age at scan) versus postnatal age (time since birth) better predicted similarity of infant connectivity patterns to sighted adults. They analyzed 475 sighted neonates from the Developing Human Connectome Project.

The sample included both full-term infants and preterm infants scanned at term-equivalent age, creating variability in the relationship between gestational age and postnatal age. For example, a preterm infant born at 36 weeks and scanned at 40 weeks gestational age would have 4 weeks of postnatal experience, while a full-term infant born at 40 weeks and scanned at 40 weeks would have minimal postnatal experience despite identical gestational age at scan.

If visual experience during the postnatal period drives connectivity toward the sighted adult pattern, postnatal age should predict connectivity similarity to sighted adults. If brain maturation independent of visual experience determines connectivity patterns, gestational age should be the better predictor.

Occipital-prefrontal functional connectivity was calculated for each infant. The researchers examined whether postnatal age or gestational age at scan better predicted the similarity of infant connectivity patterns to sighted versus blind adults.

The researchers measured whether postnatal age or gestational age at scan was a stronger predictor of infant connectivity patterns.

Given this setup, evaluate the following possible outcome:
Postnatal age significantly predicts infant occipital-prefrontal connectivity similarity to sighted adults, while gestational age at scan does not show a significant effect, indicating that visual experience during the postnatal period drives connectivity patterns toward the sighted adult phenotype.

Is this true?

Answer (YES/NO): NO